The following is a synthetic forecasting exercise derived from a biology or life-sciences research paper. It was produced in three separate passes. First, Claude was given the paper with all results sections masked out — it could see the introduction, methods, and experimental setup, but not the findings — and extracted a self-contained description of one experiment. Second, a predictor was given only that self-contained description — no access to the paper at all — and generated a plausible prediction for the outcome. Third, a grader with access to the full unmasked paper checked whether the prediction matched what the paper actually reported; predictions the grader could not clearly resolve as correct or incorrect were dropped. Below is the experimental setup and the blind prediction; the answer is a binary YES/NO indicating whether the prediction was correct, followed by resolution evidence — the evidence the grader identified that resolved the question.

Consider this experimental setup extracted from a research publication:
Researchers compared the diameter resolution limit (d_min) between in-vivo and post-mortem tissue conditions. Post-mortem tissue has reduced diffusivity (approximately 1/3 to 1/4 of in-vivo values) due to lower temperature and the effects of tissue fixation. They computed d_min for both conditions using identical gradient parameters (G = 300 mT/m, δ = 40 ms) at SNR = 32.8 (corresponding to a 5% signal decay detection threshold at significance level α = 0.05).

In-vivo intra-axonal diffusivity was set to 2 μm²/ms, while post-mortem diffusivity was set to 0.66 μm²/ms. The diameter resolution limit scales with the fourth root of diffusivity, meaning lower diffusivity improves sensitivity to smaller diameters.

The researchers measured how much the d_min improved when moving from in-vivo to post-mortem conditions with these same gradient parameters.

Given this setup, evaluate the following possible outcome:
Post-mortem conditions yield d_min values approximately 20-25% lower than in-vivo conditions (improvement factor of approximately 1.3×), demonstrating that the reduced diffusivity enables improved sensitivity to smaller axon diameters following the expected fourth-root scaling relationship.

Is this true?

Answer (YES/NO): YES